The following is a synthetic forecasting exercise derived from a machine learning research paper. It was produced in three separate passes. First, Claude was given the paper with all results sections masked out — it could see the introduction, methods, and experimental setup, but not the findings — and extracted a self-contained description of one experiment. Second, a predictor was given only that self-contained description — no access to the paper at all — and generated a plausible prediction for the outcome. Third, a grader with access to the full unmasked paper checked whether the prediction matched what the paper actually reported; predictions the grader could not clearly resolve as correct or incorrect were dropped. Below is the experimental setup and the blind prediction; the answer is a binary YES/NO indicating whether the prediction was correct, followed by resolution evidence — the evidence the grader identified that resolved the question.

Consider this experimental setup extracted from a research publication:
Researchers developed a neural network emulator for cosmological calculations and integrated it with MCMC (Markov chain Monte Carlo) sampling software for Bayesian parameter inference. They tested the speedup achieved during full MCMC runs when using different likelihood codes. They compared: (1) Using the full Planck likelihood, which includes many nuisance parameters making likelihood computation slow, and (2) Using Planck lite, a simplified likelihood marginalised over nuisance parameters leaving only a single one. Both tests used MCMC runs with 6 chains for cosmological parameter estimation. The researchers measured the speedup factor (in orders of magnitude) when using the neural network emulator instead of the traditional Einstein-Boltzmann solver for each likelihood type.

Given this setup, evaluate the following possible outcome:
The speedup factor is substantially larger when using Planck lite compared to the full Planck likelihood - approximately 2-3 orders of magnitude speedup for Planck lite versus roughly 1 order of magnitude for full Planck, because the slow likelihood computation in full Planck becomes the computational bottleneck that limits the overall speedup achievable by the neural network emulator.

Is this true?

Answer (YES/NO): YES